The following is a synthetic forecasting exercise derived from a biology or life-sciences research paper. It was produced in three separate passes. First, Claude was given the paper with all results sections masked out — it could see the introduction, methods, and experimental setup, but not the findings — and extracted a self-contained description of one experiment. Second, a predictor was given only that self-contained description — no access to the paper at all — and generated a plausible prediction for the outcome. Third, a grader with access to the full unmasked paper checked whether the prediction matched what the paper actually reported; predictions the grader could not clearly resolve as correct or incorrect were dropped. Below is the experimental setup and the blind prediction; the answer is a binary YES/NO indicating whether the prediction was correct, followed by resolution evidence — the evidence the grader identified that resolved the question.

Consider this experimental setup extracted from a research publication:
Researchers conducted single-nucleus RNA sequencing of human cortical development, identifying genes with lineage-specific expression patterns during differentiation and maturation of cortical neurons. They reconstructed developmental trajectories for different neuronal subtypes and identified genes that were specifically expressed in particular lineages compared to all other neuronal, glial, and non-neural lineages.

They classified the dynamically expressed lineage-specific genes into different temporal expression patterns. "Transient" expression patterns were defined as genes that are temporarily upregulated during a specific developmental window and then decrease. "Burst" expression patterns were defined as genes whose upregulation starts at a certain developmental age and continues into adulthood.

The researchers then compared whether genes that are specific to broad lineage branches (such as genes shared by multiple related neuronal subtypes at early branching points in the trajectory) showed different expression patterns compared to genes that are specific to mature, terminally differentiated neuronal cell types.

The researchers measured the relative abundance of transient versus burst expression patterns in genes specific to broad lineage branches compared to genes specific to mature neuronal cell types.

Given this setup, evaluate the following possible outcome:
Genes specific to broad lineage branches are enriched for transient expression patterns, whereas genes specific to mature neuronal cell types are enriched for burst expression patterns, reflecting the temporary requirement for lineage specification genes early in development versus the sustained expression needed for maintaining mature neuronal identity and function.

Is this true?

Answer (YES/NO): YES